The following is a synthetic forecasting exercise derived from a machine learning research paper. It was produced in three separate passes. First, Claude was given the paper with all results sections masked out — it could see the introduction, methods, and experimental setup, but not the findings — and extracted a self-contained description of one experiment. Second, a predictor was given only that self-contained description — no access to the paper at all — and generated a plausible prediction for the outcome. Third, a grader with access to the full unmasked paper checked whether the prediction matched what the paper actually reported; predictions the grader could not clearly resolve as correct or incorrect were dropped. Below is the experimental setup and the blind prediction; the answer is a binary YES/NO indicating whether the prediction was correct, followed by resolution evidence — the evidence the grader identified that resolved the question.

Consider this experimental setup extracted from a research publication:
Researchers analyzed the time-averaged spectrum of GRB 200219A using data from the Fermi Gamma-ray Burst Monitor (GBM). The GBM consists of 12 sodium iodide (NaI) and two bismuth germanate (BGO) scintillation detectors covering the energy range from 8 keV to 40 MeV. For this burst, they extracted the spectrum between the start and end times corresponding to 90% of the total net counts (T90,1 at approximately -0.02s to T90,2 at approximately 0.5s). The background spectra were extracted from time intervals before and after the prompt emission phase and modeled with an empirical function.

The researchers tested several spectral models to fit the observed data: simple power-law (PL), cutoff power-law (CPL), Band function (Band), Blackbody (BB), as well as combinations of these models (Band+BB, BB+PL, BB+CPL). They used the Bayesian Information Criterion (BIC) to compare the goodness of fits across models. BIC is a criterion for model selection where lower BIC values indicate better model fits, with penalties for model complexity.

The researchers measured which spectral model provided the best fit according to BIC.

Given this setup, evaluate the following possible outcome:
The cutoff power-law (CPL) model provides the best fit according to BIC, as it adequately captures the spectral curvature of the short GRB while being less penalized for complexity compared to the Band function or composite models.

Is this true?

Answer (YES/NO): YES